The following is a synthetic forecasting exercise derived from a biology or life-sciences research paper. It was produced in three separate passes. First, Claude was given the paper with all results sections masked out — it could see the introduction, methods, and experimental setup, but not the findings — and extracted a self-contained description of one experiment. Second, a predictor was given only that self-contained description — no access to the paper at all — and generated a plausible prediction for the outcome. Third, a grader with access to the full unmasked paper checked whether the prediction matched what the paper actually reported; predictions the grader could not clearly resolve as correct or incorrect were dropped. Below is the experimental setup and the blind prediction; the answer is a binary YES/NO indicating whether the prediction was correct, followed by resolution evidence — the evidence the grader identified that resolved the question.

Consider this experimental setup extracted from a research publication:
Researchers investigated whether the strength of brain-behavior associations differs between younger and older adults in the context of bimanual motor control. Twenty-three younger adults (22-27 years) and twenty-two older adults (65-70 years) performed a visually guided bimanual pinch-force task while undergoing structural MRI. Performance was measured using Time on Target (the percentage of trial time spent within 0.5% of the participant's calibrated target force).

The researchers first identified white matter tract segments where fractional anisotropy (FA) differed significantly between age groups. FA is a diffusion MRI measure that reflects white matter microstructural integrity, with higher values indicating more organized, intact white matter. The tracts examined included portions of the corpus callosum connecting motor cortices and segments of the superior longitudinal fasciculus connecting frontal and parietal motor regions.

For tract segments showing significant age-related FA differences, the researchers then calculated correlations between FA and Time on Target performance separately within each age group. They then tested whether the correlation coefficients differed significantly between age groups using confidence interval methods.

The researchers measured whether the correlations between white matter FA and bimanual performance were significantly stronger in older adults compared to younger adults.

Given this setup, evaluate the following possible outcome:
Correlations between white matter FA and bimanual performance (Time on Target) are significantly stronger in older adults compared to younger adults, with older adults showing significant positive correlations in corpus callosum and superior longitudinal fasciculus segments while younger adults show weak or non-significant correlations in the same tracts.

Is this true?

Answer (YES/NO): NO